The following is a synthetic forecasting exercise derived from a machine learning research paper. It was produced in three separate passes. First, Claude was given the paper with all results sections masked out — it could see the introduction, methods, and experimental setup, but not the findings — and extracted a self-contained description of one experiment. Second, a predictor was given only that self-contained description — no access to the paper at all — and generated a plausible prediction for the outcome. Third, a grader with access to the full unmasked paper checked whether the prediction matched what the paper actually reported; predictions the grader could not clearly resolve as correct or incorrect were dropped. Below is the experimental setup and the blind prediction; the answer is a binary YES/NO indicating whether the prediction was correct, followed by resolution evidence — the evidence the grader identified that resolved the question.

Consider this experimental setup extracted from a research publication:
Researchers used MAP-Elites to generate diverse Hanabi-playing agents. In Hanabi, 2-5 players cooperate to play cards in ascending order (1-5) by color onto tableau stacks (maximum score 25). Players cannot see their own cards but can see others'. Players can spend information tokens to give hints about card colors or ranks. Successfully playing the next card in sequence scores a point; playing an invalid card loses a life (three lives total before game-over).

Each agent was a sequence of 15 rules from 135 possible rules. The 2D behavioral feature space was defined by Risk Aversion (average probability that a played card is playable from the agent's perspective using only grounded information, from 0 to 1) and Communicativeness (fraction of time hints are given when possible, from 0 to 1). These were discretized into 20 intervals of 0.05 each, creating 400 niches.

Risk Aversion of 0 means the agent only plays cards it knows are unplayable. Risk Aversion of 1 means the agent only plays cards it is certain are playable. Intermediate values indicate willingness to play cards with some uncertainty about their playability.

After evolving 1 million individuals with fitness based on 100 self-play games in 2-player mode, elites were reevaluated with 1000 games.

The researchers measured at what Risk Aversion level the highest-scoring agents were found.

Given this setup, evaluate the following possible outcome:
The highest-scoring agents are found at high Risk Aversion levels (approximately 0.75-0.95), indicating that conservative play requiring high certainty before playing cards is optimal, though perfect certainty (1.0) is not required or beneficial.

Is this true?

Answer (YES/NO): YES